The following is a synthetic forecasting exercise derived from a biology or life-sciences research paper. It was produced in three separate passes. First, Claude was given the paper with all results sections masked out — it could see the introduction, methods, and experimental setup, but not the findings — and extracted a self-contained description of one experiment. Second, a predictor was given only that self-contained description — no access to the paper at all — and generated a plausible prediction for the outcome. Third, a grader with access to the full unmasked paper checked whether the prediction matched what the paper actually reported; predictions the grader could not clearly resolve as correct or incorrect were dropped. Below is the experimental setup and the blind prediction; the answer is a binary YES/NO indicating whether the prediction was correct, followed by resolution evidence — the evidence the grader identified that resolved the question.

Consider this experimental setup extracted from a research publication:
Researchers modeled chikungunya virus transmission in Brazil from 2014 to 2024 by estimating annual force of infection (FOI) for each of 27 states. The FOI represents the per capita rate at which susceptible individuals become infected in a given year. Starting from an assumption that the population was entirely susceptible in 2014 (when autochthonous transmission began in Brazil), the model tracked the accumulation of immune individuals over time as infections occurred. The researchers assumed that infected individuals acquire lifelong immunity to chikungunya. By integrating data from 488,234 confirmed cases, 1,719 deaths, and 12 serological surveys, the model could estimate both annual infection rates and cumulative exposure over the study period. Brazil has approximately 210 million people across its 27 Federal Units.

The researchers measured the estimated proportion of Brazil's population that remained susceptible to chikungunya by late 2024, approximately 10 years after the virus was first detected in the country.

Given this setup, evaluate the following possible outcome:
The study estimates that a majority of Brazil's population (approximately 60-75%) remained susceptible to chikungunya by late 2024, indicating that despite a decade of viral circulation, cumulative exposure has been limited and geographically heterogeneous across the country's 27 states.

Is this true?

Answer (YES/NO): NO